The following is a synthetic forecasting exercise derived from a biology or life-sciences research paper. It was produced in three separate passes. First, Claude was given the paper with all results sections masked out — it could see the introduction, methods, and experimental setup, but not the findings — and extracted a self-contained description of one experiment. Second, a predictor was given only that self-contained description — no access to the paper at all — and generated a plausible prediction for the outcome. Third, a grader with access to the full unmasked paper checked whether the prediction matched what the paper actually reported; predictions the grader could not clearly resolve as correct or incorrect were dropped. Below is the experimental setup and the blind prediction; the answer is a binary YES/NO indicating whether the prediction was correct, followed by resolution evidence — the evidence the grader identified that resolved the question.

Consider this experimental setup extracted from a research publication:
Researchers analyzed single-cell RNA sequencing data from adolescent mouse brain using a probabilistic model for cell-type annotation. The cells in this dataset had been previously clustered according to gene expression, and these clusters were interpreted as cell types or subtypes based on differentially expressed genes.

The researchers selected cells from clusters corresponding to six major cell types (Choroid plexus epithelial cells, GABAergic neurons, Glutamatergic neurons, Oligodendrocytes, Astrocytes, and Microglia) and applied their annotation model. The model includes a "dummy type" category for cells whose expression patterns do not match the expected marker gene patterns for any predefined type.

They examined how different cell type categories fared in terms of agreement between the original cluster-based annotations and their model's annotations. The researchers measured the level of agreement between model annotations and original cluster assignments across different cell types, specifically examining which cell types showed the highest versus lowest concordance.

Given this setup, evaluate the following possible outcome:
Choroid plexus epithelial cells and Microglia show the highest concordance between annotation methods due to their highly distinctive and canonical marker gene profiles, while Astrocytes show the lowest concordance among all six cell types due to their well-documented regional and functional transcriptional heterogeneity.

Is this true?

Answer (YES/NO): NO